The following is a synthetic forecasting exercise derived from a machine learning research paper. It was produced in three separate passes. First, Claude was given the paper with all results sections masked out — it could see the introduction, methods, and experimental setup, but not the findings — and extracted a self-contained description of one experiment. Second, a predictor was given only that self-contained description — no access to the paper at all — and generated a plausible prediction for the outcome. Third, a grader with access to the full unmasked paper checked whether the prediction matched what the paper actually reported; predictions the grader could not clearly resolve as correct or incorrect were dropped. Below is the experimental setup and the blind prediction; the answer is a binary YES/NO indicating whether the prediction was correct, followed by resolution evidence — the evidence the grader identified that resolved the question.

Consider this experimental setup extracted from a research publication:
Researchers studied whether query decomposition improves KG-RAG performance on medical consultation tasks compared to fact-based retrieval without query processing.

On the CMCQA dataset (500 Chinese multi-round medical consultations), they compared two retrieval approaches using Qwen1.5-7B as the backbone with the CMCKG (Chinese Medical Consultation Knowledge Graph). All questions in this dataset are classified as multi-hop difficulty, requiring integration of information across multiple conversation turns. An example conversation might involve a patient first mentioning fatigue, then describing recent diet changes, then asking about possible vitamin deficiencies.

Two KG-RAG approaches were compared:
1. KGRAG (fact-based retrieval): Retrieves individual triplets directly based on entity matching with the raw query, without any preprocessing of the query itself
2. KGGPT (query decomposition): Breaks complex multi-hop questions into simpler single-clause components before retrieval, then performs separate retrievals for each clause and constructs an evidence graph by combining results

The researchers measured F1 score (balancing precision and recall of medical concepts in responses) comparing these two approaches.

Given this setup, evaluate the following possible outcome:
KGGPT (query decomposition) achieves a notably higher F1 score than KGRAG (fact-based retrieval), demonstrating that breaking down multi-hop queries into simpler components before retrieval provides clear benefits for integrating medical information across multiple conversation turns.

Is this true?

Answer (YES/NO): NO